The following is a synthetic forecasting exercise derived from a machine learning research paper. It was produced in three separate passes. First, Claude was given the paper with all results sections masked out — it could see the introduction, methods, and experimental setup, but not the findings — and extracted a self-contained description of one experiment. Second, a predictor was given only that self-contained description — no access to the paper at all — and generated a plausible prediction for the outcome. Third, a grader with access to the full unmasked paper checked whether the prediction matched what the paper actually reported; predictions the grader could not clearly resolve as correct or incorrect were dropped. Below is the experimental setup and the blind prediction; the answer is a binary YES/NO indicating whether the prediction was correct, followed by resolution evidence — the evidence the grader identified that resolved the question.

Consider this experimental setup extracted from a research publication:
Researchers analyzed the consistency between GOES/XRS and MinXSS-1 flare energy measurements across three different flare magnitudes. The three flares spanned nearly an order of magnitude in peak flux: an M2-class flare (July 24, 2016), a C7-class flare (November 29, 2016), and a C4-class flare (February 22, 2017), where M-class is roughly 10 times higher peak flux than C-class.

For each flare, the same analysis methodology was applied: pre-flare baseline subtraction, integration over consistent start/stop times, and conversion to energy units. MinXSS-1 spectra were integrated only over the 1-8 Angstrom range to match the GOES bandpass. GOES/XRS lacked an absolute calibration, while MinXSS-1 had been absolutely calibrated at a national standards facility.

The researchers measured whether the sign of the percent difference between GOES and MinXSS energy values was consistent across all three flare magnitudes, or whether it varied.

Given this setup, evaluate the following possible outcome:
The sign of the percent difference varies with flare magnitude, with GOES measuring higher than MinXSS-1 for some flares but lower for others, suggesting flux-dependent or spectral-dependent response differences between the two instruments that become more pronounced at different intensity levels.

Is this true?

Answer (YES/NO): YES